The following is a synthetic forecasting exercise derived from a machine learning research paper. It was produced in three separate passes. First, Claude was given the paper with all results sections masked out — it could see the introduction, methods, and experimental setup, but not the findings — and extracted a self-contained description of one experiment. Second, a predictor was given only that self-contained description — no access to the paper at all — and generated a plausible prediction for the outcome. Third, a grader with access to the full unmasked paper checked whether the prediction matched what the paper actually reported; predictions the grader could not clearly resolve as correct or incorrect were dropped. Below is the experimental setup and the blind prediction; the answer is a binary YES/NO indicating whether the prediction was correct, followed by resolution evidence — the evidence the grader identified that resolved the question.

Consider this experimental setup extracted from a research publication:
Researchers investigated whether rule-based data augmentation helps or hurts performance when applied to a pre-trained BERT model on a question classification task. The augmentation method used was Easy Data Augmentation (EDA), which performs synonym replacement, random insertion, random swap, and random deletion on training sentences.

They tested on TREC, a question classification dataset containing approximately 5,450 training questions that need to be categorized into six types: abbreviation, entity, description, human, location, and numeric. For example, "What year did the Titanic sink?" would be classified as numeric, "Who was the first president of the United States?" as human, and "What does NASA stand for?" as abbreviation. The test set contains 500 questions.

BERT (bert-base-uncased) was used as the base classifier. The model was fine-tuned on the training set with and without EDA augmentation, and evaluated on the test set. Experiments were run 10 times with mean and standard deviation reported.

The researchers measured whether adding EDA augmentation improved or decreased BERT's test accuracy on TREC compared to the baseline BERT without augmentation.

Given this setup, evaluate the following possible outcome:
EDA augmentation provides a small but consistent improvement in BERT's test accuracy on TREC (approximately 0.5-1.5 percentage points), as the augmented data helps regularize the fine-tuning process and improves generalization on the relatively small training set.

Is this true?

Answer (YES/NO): NO